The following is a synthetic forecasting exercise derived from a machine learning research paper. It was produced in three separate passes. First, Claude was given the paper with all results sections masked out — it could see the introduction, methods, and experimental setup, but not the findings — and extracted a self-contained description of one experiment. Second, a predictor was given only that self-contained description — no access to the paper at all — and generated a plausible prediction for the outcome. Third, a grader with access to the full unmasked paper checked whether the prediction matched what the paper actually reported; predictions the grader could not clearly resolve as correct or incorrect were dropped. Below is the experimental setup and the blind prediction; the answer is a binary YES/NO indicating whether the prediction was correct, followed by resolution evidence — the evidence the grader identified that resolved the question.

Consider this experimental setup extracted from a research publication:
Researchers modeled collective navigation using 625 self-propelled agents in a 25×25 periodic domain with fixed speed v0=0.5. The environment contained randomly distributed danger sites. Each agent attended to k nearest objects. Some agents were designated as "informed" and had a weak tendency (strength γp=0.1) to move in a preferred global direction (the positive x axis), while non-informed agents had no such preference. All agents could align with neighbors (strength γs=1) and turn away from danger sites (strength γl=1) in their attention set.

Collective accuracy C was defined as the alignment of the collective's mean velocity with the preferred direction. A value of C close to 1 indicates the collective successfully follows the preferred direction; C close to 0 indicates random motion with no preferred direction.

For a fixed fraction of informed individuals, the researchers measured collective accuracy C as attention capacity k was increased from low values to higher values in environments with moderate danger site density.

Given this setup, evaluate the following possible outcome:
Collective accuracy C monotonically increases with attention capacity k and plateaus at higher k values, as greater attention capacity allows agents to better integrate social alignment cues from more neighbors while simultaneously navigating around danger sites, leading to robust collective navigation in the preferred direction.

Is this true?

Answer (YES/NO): NO